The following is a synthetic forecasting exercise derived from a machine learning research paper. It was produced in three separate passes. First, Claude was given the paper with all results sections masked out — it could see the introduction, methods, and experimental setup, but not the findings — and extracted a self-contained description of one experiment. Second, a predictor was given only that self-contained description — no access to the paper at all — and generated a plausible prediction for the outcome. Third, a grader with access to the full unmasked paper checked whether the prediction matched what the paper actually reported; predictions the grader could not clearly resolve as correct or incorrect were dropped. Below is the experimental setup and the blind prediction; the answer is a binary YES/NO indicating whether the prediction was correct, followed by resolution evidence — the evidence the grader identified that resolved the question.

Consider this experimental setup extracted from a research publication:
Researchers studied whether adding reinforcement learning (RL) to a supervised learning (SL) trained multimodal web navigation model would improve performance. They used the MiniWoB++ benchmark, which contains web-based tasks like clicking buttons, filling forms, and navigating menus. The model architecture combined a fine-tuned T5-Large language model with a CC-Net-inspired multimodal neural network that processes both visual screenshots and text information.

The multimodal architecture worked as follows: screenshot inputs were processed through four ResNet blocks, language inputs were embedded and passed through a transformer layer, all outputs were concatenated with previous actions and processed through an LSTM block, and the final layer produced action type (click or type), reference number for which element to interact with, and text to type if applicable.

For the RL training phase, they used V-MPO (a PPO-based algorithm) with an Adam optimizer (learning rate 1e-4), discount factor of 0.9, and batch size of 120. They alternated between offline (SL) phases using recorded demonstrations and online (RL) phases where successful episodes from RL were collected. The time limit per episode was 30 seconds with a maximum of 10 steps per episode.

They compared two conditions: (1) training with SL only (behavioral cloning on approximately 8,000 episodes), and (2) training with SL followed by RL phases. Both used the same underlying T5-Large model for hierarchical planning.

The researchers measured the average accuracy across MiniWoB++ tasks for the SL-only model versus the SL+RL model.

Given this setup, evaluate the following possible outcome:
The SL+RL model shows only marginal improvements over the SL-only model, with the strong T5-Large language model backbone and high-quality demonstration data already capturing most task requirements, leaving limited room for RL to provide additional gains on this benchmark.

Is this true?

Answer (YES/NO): NO